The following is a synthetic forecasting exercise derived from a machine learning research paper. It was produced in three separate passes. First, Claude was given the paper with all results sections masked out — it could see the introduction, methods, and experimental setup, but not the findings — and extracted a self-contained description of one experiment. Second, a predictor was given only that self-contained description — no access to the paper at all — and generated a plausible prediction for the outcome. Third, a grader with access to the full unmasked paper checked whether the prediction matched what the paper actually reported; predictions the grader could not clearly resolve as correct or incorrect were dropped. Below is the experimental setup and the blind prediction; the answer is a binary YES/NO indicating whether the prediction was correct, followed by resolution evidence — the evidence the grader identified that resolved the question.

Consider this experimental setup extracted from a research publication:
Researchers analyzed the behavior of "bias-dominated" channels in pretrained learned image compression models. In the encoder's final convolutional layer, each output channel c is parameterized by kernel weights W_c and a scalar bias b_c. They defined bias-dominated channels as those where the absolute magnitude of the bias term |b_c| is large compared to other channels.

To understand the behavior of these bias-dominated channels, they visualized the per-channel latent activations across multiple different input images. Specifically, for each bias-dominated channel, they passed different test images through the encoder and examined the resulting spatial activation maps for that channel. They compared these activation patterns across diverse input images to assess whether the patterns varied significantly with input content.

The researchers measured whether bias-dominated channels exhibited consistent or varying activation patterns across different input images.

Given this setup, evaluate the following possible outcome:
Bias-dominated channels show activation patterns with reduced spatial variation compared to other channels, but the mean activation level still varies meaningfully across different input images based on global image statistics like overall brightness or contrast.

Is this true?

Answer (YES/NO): NO